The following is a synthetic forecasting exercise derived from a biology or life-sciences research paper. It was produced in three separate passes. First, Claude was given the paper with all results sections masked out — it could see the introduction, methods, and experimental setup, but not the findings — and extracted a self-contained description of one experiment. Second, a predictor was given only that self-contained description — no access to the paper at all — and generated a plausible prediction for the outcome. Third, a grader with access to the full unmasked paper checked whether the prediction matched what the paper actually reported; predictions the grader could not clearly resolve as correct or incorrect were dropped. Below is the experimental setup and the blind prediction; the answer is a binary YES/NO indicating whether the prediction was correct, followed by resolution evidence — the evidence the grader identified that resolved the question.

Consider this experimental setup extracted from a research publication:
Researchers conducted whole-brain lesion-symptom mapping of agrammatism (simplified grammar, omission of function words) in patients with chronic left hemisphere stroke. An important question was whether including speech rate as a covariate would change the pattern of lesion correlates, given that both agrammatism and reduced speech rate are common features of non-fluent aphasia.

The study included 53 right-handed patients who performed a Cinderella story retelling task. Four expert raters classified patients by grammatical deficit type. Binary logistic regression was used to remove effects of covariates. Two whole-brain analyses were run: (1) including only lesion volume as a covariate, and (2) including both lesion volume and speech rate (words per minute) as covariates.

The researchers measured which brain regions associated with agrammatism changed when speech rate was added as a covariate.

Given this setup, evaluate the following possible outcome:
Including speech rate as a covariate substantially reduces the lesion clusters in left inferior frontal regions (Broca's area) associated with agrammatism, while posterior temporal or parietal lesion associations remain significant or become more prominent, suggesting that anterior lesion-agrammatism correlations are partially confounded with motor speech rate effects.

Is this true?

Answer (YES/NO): NO